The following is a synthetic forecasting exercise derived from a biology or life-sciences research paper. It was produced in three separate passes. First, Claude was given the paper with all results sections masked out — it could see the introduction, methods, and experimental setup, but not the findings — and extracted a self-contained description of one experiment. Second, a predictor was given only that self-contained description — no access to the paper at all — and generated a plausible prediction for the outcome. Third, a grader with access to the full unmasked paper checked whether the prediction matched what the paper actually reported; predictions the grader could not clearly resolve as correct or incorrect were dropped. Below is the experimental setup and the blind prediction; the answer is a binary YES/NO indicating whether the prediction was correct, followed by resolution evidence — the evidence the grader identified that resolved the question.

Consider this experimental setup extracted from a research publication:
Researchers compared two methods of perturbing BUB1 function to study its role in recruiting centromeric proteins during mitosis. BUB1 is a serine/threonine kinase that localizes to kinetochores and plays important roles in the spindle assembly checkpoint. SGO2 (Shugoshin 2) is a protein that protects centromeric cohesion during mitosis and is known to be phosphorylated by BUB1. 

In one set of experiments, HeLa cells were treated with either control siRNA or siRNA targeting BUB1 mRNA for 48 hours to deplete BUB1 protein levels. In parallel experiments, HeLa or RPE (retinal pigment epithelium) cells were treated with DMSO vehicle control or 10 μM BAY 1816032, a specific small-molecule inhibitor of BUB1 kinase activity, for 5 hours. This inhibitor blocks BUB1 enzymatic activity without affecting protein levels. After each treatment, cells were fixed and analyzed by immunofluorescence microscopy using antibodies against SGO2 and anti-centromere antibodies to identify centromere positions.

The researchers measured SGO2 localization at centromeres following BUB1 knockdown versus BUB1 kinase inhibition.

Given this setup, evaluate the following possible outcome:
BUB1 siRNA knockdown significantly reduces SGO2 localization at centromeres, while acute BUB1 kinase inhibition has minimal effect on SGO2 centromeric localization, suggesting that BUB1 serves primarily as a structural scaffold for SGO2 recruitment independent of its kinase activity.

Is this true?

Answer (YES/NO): NO